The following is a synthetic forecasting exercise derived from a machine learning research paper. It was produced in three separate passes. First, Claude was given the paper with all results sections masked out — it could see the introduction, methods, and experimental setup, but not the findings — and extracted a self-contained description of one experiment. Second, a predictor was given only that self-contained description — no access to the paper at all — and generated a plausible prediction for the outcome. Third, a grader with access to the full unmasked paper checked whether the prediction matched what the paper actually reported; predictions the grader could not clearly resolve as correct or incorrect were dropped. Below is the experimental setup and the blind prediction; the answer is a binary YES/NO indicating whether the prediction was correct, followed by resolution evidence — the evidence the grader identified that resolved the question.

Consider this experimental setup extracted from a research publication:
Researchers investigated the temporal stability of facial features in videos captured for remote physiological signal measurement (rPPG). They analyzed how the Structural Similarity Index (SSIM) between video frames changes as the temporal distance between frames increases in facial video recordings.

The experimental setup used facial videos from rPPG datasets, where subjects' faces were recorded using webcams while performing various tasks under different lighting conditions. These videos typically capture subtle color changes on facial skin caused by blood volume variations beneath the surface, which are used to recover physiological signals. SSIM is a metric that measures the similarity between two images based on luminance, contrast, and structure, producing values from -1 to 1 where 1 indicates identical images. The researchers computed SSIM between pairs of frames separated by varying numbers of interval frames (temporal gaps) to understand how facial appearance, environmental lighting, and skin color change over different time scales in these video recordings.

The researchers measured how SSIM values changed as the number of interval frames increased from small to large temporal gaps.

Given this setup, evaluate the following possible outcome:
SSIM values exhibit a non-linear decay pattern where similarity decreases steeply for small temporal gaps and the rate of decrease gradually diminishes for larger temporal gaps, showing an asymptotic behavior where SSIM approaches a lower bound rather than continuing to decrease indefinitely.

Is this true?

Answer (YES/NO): NO